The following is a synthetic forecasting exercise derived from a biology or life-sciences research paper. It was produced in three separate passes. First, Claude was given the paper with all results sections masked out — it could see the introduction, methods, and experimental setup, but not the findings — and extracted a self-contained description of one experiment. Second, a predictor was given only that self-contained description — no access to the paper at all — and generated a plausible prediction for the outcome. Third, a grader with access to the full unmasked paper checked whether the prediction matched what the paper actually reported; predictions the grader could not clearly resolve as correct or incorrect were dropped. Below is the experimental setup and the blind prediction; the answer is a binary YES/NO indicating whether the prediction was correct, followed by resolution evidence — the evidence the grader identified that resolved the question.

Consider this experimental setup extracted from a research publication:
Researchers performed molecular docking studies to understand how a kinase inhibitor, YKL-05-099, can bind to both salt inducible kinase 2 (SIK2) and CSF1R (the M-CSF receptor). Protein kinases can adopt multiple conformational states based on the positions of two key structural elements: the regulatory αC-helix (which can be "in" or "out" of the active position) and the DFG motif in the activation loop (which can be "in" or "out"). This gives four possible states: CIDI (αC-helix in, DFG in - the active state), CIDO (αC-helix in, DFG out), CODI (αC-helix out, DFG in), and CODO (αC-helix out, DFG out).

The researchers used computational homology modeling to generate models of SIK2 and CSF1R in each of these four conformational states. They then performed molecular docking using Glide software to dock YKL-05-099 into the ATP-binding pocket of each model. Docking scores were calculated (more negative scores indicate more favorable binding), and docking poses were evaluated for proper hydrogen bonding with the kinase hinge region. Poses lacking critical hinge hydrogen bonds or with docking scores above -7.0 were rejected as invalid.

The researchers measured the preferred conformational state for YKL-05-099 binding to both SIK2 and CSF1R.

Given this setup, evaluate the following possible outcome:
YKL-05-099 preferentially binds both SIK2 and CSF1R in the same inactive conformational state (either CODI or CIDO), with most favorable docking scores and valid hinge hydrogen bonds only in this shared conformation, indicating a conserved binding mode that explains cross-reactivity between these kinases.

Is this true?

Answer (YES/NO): YES